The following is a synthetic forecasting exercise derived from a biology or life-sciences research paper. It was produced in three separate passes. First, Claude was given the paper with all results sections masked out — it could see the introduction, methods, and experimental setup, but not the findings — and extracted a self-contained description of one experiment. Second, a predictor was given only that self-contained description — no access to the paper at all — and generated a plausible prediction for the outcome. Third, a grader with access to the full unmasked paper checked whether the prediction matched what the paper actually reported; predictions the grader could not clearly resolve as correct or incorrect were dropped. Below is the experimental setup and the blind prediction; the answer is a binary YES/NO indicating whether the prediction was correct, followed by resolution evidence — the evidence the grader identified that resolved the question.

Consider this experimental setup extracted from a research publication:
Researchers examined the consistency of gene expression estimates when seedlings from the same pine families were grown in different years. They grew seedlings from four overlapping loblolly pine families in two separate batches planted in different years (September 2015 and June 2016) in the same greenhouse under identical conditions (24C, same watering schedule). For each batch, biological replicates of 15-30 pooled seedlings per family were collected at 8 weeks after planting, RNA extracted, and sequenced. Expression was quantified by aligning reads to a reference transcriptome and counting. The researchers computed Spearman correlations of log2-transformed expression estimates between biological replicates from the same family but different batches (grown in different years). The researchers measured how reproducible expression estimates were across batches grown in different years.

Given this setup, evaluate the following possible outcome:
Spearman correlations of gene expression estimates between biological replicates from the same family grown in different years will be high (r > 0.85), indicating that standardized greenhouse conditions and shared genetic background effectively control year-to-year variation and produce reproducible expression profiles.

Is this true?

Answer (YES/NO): YES